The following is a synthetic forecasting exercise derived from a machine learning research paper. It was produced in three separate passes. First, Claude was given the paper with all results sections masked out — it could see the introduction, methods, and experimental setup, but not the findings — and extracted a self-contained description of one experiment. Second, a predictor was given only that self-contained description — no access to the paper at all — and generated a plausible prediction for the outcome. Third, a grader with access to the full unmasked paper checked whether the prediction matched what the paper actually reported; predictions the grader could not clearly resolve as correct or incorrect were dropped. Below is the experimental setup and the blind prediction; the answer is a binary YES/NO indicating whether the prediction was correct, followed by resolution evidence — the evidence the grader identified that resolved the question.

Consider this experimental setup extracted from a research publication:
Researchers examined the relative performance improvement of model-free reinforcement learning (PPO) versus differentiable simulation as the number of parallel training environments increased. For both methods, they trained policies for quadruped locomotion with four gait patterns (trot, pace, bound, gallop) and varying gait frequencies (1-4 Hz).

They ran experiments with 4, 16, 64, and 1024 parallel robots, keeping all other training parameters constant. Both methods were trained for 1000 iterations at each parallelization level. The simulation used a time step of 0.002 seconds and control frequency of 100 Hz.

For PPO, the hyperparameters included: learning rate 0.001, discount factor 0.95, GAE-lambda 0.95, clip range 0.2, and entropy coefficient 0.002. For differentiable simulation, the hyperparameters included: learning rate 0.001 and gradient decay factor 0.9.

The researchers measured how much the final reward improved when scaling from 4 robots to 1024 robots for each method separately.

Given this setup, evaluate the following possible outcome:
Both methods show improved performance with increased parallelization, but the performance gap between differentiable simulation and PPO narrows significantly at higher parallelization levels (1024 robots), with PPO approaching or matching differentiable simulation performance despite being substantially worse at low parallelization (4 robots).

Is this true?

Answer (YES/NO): YES